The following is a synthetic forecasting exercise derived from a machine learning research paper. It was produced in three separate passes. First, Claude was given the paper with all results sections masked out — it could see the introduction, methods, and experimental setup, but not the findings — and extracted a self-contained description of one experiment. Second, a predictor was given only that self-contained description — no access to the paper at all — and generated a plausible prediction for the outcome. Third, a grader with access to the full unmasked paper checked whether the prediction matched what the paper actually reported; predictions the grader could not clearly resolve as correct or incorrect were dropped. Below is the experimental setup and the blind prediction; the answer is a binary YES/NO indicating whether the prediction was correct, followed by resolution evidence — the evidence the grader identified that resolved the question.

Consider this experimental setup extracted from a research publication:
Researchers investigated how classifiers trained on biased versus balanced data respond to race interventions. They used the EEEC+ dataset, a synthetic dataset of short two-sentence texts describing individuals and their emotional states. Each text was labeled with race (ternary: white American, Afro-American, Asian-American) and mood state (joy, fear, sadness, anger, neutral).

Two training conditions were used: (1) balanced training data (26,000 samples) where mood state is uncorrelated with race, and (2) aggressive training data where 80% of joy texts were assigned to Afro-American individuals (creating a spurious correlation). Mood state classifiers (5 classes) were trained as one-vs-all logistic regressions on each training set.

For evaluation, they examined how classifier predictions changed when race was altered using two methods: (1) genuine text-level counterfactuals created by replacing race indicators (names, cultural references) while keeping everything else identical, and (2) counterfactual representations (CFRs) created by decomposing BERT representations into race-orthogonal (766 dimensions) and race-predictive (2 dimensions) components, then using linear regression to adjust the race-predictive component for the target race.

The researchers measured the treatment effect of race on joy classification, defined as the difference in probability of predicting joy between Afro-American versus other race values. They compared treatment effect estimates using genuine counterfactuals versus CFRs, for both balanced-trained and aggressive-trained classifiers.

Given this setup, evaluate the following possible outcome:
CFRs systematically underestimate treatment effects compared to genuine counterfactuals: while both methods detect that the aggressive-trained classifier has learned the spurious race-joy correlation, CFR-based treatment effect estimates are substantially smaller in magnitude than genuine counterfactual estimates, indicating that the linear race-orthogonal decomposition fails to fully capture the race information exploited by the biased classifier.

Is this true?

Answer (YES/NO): NO